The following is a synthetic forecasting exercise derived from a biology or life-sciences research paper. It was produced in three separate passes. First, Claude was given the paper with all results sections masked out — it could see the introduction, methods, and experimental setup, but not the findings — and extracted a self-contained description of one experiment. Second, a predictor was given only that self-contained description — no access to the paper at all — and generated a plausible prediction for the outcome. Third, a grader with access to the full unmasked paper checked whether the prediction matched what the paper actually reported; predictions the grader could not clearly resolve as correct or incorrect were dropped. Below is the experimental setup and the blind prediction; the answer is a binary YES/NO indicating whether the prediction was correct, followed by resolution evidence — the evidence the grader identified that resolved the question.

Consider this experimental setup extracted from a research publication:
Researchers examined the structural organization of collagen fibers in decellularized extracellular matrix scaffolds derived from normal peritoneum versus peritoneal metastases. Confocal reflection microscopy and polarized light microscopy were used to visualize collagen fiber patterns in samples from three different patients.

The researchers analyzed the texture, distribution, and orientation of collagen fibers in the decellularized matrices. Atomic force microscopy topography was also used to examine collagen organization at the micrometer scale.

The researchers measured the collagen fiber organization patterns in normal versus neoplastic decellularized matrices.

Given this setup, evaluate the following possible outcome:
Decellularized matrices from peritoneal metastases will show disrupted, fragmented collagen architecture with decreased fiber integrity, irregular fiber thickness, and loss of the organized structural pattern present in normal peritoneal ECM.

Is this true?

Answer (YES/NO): NO